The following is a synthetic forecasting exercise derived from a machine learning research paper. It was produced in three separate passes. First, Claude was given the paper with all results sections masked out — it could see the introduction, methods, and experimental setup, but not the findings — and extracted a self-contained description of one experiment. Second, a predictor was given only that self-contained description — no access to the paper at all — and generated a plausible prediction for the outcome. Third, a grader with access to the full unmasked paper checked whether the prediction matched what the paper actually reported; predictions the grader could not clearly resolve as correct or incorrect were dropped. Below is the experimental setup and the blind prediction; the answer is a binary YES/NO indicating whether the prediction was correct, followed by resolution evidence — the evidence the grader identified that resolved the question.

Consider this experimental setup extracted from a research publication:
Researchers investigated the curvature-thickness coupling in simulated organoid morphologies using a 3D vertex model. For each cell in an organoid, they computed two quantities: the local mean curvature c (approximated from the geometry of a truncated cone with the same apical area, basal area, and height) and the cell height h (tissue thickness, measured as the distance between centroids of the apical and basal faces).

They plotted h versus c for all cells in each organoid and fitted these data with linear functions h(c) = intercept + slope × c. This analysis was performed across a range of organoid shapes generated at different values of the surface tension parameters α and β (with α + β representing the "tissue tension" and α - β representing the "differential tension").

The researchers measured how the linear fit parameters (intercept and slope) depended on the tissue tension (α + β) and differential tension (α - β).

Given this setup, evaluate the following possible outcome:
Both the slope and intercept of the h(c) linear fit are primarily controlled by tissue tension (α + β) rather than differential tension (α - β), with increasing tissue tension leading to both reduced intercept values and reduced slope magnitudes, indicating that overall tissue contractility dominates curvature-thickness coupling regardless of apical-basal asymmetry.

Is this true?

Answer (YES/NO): NO